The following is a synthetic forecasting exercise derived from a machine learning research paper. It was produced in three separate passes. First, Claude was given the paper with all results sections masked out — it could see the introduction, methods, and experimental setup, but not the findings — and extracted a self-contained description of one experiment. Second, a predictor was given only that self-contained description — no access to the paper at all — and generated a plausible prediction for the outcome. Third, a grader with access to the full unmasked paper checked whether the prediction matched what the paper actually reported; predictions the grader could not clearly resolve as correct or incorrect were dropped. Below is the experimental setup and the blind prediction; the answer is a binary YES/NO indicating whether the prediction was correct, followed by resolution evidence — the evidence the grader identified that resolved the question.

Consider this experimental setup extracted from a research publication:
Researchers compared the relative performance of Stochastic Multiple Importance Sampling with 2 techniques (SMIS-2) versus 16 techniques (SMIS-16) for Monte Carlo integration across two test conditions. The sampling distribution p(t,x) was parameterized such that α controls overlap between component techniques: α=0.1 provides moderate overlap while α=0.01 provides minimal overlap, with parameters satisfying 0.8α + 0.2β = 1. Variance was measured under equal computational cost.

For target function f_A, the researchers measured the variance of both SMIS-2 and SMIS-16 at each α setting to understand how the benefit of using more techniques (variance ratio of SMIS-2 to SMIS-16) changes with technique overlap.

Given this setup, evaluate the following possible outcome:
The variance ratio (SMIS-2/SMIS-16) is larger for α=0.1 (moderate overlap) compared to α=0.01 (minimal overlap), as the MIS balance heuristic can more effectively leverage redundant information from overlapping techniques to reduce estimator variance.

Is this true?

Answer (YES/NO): NO